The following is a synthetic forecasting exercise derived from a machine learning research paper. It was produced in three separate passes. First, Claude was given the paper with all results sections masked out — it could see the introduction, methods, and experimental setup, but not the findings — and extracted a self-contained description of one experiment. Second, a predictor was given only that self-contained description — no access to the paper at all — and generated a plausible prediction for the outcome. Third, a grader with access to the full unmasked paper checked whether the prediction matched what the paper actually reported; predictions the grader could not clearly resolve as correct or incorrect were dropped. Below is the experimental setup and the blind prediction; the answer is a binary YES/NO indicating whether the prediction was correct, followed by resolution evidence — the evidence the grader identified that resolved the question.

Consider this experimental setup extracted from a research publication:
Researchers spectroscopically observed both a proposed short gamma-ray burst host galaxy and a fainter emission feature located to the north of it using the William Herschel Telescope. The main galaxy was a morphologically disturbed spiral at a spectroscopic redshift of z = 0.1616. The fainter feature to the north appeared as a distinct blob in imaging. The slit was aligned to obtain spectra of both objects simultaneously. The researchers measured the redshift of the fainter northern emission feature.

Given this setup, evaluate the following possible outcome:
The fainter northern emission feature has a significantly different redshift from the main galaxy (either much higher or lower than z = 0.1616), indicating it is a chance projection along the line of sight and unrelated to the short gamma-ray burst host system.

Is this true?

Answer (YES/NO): YES